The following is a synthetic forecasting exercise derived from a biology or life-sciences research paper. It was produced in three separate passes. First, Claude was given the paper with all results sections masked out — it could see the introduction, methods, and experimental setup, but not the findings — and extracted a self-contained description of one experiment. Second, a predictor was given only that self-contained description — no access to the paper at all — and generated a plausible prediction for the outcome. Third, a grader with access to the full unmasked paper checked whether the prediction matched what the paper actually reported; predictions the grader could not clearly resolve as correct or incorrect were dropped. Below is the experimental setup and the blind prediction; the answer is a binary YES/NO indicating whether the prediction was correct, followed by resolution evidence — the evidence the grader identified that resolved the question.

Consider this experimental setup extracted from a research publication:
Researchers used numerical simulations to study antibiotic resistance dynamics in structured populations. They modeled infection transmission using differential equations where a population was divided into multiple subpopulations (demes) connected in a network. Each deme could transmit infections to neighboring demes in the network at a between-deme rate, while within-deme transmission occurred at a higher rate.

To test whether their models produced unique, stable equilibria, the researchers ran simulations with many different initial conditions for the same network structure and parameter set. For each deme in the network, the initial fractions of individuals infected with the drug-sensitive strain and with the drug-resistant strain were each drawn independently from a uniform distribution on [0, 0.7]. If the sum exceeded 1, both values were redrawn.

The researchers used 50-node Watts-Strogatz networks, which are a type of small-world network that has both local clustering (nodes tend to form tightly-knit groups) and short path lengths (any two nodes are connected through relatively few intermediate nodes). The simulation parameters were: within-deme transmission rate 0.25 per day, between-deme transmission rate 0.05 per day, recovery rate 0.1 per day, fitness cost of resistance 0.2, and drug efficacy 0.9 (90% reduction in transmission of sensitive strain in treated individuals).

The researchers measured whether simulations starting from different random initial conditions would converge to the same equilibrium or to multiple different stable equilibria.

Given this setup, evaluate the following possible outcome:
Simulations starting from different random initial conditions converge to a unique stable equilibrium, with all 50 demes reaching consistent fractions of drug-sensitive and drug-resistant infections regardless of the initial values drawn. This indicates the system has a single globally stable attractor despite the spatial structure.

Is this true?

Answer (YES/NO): YES